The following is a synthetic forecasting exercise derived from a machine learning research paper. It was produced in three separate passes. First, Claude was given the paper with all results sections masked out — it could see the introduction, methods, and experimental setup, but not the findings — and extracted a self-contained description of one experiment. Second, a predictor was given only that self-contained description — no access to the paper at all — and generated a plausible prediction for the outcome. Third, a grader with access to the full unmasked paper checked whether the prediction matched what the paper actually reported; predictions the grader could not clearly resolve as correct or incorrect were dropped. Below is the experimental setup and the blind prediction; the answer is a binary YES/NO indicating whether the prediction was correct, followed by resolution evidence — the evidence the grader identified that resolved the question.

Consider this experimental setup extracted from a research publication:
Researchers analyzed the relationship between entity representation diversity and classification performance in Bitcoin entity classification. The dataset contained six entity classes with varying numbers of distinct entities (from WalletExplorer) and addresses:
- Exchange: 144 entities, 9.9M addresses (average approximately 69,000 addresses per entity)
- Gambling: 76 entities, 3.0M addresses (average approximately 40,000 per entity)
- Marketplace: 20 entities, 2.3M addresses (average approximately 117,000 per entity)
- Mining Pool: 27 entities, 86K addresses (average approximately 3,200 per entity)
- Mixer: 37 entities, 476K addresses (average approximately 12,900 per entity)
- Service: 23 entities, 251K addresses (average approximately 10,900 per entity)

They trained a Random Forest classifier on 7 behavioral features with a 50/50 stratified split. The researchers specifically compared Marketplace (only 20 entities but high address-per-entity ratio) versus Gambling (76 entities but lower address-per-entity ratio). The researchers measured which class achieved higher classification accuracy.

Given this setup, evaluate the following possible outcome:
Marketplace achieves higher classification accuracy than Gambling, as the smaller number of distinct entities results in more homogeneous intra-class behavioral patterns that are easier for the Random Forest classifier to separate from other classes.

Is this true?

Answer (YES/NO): YES